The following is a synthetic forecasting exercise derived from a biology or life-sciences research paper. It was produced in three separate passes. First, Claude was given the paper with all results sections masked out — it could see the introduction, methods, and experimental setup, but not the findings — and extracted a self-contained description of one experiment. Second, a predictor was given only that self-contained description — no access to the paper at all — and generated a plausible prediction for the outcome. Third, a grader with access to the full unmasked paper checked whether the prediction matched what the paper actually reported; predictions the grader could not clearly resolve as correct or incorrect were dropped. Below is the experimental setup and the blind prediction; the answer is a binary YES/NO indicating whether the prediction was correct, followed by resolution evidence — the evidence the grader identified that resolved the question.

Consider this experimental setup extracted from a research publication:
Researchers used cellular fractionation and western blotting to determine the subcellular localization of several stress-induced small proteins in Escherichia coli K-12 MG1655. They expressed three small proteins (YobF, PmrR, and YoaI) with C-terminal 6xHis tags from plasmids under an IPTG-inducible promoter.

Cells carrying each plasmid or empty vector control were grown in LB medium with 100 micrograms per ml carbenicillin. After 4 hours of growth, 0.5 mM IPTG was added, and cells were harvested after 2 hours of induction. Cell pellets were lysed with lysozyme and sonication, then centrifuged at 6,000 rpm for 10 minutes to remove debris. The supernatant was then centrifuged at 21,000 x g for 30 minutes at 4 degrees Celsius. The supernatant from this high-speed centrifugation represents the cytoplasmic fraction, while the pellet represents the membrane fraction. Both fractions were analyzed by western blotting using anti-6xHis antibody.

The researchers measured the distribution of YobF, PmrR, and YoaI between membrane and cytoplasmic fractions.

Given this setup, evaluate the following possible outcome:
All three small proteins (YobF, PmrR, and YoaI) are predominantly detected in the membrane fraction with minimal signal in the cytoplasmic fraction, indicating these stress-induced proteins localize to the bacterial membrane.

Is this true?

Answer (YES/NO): YES